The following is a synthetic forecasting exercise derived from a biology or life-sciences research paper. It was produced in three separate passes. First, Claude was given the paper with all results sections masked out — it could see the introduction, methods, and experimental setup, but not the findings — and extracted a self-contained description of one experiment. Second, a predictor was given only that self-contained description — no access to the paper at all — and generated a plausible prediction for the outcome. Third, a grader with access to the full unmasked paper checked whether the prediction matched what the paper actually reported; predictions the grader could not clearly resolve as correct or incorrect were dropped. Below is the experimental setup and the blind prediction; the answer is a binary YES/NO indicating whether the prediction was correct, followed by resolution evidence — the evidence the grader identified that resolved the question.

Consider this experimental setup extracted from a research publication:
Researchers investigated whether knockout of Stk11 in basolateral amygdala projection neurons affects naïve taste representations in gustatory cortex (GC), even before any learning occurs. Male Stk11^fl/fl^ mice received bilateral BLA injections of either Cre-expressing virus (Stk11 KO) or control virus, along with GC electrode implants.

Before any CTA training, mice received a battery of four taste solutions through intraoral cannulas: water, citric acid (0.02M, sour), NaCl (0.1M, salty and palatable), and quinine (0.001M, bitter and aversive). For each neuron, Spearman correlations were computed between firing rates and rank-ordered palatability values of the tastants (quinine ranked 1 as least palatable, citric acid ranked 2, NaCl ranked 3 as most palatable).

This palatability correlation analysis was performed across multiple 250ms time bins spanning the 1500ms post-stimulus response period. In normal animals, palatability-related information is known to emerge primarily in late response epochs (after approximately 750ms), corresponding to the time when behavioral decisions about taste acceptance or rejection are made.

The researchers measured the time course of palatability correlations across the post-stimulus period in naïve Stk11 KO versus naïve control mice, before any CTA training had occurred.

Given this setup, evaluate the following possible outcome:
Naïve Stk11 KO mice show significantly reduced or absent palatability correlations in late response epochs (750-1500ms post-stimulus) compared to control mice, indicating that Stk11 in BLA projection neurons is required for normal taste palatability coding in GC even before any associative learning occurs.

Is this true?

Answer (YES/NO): NO